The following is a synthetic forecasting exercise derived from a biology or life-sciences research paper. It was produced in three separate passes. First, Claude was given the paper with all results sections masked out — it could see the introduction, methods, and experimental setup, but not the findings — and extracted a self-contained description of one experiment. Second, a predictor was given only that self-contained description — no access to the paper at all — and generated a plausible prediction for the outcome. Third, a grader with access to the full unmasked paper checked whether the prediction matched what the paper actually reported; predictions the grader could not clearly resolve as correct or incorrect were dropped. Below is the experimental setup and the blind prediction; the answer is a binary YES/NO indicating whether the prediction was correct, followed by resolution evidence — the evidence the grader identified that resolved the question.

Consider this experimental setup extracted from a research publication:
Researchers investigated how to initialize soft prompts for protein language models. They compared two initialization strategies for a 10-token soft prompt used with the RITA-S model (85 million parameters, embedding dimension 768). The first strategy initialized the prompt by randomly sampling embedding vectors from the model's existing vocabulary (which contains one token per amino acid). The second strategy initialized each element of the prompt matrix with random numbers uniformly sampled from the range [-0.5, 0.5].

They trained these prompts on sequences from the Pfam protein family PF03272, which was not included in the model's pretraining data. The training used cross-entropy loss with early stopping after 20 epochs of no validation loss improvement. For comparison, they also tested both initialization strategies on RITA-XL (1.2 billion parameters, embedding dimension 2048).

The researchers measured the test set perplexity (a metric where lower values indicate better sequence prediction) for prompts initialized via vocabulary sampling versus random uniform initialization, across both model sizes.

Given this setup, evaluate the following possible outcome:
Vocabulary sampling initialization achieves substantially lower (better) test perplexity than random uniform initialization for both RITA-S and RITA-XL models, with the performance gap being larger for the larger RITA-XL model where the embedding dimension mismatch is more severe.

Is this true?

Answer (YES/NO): NO